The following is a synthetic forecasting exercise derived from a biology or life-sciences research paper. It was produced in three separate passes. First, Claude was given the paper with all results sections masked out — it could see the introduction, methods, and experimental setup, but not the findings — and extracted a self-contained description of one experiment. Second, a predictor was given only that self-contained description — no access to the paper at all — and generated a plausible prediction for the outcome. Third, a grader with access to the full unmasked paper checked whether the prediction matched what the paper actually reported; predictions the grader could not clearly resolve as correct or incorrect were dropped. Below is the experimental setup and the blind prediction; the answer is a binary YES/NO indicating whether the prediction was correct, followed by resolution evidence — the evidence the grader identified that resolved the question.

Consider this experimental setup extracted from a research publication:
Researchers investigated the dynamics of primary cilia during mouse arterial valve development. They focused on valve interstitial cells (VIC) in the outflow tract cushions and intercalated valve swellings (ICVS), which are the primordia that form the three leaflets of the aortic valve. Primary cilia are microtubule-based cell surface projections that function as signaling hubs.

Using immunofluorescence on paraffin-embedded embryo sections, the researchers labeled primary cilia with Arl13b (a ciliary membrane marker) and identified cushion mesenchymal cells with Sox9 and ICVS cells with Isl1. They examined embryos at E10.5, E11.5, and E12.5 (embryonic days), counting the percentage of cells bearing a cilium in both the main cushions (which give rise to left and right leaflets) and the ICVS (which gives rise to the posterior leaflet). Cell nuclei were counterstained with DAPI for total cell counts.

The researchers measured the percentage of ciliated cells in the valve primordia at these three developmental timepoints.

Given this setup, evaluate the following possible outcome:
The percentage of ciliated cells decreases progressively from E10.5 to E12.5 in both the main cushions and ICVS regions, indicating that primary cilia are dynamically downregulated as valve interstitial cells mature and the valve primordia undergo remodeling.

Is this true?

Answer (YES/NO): NO